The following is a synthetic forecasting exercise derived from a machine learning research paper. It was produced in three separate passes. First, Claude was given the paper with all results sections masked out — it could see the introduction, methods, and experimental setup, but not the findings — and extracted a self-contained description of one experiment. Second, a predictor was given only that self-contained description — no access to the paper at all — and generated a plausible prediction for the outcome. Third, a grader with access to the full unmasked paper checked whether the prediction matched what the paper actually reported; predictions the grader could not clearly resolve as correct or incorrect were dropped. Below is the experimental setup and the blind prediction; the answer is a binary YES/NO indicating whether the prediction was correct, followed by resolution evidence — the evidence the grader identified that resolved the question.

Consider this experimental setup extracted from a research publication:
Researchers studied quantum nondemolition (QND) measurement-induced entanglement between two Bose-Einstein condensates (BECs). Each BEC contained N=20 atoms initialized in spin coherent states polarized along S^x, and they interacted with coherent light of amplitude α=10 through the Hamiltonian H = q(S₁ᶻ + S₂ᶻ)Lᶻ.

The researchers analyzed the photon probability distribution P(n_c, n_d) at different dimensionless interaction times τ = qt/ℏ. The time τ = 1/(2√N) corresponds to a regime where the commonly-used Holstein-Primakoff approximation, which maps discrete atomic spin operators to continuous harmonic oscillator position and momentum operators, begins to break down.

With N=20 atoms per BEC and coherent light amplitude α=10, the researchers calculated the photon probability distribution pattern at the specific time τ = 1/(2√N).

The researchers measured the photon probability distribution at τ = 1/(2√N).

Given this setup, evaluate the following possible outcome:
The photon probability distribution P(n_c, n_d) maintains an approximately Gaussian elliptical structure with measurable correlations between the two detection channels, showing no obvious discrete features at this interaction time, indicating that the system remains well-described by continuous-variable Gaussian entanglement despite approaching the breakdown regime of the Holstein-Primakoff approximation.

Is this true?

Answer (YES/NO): NO